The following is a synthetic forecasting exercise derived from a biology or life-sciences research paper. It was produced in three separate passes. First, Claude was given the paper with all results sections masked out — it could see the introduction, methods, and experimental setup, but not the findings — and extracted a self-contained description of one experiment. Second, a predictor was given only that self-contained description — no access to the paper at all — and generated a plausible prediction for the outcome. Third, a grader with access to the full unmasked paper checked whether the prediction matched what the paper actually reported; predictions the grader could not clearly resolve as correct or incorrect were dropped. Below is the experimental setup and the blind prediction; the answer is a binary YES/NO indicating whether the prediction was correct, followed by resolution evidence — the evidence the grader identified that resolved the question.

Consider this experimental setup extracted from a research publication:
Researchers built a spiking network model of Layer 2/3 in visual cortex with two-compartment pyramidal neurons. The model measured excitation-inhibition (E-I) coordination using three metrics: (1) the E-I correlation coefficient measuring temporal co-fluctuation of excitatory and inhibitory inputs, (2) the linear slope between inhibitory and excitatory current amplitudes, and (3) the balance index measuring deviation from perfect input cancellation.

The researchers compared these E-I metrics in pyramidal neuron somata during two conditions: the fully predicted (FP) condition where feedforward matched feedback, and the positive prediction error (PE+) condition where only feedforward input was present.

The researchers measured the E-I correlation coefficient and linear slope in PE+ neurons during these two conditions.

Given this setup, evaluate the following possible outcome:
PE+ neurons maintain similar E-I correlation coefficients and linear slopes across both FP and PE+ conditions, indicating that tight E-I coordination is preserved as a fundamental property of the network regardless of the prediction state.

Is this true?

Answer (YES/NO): NO